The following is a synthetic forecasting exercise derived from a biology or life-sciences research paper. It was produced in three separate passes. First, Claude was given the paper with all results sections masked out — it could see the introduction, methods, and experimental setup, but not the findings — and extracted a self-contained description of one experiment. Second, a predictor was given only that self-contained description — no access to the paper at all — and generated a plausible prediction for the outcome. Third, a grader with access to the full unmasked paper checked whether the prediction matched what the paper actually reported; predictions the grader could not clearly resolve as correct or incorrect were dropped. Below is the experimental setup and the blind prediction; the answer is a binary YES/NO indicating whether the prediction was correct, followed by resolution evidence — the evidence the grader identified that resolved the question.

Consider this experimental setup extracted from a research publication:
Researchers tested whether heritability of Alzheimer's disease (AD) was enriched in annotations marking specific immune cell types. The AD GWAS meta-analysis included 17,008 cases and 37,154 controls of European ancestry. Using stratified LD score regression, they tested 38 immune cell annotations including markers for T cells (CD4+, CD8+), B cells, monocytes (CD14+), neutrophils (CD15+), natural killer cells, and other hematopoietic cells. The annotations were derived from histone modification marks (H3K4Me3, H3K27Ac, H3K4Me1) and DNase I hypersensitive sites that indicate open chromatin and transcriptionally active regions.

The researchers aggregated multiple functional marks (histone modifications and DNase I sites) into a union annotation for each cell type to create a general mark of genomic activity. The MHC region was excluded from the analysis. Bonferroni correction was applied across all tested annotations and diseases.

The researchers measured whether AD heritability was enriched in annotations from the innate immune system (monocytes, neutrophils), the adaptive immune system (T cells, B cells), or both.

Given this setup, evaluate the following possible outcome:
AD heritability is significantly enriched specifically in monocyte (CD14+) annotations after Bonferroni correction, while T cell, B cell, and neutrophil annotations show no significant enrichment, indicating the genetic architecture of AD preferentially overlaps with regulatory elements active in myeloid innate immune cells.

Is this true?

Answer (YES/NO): NO